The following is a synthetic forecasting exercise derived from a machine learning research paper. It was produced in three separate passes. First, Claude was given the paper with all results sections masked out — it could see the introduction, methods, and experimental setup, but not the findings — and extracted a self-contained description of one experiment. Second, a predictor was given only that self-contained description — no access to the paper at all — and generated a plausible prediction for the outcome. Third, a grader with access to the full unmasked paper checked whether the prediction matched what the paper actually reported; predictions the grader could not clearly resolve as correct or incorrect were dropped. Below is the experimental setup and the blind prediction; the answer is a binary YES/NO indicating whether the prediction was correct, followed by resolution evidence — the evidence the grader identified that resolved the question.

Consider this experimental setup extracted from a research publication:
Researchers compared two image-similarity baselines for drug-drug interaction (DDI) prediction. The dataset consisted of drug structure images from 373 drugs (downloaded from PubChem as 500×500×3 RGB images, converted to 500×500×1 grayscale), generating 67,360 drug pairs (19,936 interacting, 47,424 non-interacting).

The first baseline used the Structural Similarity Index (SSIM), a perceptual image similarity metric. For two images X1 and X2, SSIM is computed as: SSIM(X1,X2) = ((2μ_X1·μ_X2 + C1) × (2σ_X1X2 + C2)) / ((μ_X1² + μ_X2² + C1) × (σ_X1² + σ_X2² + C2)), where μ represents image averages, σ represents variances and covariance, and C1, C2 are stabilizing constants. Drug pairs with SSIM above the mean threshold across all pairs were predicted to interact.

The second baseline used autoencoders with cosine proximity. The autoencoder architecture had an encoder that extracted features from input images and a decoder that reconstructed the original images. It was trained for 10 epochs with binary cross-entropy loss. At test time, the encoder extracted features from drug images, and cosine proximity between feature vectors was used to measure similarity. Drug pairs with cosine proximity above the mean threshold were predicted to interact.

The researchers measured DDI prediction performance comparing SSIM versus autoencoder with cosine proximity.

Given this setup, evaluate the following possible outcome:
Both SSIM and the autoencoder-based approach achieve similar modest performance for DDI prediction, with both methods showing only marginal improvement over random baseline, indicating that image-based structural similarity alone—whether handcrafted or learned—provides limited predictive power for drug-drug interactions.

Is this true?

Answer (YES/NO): NO